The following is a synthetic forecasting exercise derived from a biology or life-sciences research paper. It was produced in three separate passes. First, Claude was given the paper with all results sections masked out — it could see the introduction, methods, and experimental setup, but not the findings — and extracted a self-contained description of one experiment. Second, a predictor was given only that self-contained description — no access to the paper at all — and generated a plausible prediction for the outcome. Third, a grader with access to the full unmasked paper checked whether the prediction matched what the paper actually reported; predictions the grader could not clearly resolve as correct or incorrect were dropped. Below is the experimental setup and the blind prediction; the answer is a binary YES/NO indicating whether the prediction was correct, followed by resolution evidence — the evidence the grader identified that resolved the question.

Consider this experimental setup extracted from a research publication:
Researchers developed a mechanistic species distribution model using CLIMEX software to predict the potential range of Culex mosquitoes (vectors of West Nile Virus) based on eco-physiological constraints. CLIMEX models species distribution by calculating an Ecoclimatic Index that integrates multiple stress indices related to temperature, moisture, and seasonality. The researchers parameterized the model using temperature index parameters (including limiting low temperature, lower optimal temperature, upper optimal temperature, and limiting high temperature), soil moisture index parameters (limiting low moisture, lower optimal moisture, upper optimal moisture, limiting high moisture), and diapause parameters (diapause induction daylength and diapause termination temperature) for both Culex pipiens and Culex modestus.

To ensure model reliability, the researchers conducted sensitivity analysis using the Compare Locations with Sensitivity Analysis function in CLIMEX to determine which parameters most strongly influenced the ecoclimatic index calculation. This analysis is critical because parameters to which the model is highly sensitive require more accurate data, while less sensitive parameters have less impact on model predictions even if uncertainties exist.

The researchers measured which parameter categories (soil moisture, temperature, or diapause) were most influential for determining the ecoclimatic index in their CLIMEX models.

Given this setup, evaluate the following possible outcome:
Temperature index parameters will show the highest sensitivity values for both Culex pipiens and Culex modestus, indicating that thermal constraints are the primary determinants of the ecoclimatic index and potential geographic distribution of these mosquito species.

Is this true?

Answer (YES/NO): NO